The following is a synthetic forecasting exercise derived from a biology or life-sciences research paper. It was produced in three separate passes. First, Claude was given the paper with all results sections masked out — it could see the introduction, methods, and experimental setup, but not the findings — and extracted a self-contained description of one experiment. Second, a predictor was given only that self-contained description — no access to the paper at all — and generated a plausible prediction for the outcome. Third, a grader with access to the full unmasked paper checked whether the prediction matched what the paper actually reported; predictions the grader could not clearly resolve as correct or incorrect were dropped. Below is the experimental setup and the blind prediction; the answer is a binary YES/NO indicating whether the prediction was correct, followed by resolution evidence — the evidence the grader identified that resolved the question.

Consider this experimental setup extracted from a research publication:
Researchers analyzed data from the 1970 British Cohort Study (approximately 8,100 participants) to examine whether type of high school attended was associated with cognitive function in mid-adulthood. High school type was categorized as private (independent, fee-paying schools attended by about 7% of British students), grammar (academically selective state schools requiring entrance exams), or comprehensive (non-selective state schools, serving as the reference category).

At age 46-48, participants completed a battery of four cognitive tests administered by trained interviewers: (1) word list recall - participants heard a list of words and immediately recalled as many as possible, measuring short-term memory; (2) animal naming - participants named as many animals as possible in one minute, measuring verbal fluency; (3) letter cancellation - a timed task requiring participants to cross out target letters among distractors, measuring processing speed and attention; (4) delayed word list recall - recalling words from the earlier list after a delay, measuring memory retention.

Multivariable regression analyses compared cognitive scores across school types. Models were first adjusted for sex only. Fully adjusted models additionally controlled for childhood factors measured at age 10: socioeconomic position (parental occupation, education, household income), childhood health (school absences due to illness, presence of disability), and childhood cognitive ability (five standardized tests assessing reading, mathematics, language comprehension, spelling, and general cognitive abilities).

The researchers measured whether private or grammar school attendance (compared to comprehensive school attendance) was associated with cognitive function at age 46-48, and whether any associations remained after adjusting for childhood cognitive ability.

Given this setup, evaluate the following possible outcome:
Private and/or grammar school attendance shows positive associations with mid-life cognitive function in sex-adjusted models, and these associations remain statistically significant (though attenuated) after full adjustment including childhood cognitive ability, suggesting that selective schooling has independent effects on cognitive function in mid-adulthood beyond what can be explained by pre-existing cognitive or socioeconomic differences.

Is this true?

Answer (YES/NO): NO